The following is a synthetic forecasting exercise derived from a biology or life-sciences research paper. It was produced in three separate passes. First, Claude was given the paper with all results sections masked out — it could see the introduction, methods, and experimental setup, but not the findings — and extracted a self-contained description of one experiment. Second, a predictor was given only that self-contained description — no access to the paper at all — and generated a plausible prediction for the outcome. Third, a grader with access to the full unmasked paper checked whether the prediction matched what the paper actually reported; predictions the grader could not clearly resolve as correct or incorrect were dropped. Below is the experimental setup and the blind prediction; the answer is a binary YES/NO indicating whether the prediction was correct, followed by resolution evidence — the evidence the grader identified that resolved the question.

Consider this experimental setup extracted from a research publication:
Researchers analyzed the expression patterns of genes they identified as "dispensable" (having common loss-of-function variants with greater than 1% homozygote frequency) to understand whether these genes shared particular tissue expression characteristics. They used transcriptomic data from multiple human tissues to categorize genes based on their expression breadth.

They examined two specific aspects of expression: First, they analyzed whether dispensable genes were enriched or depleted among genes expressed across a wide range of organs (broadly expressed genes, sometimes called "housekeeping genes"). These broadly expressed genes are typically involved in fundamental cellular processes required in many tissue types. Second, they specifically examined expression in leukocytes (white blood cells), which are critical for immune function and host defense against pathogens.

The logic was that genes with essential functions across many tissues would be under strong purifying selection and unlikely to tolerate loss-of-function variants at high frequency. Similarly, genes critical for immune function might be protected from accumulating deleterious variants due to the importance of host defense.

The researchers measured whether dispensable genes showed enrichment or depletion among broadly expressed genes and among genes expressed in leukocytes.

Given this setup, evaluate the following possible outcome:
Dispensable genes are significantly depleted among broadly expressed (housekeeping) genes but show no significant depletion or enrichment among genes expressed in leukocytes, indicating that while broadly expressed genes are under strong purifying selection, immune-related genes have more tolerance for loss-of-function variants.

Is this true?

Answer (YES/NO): NO